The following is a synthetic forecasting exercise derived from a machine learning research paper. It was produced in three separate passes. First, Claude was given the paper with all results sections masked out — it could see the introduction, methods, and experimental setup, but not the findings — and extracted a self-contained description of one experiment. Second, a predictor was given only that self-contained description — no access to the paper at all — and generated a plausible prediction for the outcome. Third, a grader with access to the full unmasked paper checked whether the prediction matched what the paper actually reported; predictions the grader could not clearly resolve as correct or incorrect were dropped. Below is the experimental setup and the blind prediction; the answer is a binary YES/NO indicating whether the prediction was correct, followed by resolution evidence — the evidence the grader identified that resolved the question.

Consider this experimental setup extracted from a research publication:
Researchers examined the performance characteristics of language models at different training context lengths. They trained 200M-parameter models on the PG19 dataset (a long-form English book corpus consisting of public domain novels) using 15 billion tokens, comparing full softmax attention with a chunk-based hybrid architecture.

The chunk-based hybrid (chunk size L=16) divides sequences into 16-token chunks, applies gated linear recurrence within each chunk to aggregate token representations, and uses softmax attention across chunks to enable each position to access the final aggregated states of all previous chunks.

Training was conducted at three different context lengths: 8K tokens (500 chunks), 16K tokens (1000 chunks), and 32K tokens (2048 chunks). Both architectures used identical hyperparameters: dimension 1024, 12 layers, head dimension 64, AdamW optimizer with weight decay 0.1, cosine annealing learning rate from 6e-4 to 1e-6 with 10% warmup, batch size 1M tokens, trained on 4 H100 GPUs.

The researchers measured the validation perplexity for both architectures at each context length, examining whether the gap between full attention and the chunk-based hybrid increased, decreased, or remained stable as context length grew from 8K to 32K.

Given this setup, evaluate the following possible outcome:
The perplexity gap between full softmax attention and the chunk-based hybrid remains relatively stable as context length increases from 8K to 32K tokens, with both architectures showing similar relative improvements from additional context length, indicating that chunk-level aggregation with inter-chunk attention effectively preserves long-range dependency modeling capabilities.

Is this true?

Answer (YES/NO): YES